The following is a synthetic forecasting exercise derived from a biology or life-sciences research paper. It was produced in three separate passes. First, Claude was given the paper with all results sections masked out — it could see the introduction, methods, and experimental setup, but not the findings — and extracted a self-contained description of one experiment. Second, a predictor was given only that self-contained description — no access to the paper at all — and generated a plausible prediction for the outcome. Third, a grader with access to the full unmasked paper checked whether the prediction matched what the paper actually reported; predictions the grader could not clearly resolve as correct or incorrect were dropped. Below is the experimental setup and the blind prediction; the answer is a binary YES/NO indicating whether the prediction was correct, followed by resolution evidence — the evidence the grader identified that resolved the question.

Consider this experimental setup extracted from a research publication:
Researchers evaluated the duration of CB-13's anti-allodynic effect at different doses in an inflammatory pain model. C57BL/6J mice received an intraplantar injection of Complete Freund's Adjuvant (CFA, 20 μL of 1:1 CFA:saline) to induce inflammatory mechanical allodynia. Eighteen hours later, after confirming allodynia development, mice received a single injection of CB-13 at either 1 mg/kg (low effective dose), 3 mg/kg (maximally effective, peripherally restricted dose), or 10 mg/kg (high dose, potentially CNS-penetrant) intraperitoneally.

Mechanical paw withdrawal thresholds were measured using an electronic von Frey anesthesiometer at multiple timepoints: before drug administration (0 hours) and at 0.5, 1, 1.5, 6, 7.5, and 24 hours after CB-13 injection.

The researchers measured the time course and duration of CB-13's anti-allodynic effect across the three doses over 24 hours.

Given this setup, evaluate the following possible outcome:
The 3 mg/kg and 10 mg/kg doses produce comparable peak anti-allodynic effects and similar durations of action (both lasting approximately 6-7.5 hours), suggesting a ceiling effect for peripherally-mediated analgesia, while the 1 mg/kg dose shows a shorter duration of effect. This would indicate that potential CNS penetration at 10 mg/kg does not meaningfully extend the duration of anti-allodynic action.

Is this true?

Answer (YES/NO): NO